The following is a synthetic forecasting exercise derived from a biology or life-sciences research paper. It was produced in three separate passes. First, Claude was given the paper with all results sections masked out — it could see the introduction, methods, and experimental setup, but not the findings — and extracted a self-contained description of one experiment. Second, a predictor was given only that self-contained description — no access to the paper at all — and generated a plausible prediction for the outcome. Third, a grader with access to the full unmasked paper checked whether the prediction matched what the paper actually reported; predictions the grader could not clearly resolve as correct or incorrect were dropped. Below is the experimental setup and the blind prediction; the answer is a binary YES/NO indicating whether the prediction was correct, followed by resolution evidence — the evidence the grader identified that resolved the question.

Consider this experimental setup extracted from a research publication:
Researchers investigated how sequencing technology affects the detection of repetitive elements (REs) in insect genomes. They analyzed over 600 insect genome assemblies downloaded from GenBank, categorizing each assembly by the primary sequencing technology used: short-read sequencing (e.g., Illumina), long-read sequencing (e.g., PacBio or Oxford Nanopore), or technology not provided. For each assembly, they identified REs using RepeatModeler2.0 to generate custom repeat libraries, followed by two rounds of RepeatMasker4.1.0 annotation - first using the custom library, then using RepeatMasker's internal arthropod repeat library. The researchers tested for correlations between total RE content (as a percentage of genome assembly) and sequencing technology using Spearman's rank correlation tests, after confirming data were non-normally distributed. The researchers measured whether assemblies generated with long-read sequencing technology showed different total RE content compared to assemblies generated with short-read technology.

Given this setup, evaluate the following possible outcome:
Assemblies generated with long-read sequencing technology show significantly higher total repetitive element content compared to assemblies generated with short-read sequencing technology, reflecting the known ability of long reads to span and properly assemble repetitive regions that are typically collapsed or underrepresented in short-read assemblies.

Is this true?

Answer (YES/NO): YES